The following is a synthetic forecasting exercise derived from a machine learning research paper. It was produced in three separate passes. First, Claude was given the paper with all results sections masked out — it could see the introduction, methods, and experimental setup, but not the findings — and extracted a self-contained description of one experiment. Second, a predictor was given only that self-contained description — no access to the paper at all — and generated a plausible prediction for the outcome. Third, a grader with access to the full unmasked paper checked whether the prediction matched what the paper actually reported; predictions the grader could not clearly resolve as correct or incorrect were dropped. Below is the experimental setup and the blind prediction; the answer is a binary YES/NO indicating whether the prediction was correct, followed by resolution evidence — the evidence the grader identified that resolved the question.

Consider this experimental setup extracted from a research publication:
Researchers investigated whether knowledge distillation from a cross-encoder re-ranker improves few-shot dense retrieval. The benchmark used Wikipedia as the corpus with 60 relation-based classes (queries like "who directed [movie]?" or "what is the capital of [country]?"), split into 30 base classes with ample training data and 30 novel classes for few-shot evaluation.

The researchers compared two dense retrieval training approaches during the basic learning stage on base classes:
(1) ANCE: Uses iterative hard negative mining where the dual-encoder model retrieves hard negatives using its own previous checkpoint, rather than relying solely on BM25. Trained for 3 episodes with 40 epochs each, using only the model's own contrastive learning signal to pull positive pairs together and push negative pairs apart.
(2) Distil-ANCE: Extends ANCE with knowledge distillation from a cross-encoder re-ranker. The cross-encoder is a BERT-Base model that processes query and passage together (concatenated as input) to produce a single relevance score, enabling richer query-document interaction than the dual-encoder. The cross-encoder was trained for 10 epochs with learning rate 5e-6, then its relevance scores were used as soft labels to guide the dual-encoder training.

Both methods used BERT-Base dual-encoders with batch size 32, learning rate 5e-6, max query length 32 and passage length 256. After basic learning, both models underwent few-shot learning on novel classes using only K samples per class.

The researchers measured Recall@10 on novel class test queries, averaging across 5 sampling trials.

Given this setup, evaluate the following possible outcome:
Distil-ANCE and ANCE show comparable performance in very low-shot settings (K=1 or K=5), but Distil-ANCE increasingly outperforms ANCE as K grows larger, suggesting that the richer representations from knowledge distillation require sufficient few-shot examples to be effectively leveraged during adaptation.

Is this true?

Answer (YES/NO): NO